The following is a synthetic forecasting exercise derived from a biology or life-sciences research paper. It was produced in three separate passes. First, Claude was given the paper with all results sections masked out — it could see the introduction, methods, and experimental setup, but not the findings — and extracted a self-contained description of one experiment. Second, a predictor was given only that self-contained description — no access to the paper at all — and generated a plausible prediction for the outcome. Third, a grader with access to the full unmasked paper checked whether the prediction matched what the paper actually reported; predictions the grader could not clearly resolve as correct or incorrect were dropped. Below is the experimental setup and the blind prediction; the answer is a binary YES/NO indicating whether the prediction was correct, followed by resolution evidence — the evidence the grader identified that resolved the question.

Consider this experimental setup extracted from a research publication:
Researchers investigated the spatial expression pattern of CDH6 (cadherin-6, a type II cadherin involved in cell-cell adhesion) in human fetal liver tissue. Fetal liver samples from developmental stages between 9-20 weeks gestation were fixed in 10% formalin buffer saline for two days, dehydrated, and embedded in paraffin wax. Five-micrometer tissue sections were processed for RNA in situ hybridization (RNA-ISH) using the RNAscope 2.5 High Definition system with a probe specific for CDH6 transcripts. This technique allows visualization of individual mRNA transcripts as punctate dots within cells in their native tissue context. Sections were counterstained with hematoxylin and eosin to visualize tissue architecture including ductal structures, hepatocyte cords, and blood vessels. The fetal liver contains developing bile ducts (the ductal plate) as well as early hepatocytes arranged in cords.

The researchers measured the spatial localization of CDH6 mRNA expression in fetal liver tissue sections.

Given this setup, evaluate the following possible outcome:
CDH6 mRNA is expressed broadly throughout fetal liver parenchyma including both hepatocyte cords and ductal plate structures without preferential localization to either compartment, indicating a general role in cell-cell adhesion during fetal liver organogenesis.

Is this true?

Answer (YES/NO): NO